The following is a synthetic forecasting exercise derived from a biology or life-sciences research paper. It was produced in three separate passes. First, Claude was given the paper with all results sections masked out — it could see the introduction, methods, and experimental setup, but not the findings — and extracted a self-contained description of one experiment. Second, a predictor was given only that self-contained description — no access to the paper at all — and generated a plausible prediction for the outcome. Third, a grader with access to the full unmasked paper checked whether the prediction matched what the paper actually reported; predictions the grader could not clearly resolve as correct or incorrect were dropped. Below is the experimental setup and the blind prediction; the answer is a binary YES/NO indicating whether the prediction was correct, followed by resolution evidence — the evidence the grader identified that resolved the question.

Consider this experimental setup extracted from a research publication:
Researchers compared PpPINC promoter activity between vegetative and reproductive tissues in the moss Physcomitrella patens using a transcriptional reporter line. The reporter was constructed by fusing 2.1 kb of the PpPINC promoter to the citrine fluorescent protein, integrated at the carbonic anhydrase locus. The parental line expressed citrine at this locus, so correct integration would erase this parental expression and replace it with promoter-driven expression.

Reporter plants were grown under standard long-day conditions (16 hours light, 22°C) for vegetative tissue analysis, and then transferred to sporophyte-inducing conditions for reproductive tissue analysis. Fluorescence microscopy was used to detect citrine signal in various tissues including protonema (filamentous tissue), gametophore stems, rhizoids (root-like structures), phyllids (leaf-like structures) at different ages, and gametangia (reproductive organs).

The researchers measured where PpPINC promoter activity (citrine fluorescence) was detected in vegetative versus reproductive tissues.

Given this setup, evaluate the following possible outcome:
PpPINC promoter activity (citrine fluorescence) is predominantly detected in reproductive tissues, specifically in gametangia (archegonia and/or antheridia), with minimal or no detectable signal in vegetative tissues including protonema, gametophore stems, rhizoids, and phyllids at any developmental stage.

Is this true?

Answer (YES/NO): NO